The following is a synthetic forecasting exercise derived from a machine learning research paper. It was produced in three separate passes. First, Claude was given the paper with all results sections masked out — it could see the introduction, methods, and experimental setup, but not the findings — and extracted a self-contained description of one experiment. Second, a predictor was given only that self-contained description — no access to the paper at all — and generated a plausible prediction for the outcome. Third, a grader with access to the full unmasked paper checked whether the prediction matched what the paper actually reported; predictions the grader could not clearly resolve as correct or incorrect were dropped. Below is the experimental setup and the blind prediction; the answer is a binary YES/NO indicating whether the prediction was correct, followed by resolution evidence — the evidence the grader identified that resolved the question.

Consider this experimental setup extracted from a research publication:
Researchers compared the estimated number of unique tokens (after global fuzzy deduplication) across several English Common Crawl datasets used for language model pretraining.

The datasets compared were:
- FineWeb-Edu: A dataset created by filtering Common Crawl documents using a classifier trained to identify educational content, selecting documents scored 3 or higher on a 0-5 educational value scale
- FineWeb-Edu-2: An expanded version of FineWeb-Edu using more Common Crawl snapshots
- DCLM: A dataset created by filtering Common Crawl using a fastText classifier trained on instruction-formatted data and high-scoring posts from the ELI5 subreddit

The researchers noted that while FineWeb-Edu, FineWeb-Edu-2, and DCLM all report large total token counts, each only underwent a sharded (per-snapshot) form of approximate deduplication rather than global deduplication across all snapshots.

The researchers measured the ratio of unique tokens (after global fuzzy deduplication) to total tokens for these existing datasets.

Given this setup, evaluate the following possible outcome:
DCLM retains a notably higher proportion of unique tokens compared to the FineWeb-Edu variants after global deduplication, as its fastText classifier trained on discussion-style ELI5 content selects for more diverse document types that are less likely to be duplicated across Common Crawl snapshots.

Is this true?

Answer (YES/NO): NO